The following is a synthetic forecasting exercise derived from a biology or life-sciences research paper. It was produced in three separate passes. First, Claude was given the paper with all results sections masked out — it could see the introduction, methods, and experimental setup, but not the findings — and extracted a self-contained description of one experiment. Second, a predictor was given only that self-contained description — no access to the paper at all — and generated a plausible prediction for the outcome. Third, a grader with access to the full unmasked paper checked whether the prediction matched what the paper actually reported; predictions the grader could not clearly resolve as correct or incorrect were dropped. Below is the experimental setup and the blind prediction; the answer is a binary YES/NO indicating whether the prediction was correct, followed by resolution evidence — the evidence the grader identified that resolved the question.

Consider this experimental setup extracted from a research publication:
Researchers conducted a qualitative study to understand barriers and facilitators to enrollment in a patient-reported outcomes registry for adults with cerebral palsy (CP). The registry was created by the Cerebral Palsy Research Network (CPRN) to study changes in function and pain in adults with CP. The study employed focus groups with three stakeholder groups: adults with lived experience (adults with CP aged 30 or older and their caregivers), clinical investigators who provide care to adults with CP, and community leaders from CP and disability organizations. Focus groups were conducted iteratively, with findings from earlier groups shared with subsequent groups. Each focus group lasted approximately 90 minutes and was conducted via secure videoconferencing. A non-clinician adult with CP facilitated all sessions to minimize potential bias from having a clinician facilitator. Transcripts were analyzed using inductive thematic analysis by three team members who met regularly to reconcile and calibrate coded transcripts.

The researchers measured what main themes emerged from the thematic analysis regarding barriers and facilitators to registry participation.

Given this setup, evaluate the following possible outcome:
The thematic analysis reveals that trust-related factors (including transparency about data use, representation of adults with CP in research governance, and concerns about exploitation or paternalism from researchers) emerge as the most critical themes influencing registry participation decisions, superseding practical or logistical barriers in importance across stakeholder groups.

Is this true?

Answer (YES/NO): NO